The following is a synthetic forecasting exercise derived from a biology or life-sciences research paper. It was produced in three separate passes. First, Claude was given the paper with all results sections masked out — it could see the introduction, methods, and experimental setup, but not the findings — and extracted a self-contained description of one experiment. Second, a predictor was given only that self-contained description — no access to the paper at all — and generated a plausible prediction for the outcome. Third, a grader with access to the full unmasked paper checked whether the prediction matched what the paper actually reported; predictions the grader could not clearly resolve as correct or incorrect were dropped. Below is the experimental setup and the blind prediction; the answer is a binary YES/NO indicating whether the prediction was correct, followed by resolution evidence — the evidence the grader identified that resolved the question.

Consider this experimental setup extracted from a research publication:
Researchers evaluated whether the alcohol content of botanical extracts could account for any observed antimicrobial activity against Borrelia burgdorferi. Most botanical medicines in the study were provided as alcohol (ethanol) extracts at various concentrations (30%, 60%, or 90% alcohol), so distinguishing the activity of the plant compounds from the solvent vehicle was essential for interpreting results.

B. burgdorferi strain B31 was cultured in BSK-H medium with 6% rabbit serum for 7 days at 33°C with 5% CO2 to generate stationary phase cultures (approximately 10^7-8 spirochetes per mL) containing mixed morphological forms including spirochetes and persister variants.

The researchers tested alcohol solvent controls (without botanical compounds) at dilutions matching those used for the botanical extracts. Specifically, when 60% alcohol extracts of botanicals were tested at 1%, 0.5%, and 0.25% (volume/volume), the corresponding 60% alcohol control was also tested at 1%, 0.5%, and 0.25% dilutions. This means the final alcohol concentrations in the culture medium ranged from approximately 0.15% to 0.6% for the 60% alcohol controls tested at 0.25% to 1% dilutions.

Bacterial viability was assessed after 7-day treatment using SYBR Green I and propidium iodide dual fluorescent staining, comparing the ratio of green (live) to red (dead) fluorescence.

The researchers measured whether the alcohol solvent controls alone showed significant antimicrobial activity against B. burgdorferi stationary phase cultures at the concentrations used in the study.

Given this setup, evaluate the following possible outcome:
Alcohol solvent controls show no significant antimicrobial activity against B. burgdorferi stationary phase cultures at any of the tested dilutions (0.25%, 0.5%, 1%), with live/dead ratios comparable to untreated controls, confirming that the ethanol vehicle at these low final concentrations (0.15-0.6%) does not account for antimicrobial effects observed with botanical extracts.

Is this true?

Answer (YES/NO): YES